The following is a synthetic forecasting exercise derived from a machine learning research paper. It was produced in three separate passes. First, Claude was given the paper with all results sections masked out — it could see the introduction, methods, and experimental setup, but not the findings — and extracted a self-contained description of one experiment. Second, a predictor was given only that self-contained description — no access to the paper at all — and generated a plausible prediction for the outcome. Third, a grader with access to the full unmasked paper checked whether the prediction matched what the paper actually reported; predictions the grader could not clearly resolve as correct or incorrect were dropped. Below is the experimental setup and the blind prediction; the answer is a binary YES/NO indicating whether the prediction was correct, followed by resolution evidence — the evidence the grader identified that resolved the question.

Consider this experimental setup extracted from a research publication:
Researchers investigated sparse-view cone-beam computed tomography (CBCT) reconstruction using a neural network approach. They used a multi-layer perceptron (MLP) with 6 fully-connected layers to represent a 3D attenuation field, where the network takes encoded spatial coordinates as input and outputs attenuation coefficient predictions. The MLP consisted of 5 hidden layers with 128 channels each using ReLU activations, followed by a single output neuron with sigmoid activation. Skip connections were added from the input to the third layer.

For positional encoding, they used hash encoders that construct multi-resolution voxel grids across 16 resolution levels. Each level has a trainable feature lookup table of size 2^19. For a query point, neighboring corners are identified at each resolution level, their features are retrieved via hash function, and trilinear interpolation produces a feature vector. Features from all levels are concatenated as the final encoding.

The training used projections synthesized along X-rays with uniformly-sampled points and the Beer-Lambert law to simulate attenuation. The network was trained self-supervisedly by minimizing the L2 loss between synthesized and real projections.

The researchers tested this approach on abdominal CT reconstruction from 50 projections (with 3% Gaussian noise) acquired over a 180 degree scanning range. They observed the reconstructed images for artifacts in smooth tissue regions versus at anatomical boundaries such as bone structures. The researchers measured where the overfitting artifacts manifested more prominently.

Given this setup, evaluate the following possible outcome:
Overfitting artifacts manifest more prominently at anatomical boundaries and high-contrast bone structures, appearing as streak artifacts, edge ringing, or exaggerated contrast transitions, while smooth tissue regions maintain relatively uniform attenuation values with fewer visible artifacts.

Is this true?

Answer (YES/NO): NO